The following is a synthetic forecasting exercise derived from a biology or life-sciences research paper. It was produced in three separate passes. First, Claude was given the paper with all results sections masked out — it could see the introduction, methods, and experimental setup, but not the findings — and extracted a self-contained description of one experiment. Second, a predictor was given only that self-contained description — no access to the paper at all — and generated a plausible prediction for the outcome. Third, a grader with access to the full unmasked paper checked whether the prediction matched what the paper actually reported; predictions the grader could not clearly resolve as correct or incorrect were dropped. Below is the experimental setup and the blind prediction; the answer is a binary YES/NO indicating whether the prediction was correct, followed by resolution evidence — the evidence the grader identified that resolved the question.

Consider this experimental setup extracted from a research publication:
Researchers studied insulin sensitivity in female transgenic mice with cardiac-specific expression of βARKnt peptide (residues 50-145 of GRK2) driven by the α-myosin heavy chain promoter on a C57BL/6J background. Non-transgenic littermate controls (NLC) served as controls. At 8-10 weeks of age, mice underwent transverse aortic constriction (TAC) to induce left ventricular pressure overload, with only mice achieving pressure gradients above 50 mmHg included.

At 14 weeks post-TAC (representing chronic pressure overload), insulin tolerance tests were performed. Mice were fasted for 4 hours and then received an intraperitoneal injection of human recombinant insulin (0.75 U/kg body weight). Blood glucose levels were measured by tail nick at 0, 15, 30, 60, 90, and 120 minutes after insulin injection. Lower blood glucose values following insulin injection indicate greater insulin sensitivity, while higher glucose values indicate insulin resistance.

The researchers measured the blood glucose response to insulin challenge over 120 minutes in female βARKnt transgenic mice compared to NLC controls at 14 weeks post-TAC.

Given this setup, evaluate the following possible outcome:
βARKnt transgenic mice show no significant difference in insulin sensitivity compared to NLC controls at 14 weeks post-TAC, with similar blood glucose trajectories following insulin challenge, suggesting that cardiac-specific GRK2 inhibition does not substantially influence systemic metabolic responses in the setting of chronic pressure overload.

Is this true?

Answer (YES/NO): NO